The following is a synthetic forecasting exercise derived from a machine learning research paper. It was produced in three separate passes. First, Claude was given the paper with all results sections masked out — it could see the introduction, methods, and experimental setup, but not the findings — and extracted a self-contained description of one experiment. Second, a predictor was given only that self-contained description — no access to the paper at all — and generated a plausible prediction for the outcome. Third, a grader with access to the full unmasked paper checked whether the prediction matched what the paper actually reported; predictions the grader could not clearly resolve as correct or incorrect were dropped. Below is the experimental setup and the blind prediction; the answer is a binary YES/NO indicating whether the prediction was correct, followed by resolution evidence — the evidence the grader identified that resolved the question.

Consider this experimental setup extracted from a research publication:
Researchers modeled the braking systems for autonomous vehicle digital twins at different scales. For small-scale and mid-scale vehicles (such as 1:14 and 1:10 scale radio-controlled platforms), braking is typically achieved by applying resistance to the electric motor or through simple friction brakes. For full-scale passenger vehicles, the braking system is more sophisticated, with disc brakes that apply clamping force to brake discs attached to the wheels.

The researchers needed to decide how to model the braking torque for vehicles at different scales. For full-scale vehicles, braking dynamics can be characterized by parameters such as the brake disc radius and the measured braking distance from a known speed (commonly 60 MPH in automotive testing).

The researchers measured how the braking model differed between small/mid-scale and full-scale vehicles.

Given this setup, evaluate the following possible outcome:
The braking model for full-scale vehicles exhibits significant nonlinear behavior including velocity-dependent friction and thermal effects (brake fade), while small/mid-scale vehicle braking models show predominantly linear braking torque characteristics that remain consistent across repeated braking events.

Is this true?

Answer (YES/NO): NO